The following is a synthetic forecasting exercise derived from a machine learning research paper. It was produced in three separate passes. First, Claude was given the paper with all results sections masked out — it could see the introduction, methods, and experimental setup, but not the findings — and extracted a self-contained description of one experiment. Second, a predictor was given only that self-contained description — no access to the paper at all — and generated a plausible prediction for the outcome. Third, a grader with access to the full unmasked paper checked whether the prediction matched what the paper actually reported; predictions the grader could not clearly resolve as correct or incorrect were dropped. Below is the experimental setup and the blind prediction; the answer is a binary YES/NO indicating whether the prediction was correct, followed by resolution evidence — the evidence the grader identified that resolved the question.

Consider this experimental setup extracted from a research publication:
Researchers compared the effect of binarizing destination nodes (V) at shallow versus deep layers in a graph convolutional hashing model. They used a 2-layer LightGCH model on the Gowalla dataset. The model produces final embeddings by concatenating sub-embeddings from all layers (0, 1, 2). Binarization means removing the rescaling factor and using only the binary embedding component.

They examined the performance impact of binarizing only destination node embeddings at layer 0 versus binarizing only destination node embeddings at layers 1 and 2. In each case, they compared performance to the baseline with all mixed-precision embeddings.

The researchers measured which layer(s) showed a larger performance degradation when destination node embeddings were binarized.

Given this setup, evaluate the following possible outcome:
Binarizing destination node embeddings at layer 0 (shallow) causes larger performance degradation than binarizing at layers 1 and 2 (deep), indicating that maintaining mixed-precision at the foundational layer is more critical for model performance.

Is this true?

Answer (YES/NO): NO